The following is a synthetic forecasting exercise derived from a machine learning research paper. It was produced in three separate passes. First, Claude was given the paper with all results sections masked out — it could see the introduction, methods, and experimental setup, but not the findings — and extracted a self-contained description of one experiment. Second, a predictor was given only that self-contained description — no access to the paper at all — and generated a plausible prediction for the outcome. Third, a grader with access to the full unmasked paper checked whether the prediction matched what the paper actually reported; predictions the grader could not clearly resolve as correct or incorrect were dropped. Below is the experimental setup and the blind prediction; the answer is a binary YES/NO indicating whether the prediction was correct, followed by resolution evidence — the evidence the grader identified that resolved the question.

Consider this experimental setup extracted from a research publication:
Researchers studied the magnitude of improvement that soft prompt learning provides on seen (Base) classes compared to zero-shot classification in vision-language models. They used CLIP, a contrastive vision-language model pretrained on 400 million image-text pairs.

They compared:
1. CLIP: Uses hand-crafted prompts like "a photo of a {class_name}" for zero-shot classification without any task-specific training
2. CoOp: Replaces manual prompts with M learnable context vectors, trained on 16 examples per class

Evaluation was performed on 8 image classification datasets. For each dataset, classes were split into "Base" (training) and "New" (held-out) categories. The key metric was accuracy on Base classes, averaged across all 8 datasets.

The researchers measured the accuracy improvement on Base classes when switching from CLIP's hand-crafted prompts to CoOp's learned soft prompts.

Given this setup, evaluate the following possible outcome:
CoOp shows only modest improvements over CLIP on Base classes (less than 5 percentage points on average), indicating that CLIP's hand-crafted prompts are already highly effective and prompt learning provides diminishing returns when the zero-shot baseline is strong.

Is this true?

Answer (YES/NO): NO